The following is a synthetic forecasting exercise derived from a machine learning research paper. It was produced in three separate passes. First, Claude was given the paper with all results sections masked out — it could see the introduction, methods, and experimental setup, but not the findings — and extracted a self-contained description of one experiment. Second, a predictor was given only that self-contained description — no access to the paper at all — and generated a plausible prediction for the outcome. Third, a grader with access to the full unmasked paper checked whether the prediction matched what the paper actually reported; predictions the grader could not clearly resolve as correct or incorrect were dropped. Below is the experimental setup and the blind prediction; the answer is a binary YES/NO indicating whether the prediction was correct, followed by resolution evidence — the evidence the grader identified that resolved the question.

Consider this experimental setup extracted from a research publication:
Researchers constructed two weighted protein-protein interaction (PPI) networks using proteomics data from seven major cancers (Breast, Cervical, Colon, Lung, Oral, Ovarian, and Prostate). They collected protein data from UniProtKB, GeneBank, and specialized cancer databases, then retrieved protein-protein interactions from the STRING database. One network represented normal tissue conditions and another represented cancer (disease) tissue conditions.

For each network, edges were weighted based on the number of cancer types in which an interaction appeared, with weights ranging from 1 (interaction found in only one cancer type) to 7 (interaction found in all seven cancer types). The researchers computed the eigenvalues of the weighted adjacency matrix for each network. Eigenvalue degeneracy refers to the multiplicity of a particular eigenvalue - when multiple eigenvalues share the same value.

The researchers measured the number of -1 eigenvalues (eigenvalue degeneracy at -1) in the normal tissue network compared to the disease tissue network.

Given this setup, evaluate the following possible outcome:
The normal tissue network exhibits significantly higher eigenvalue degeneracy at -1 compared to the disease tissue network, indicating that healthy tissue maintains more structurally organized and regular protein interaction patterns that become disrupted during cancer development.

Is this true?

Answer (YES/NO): NO